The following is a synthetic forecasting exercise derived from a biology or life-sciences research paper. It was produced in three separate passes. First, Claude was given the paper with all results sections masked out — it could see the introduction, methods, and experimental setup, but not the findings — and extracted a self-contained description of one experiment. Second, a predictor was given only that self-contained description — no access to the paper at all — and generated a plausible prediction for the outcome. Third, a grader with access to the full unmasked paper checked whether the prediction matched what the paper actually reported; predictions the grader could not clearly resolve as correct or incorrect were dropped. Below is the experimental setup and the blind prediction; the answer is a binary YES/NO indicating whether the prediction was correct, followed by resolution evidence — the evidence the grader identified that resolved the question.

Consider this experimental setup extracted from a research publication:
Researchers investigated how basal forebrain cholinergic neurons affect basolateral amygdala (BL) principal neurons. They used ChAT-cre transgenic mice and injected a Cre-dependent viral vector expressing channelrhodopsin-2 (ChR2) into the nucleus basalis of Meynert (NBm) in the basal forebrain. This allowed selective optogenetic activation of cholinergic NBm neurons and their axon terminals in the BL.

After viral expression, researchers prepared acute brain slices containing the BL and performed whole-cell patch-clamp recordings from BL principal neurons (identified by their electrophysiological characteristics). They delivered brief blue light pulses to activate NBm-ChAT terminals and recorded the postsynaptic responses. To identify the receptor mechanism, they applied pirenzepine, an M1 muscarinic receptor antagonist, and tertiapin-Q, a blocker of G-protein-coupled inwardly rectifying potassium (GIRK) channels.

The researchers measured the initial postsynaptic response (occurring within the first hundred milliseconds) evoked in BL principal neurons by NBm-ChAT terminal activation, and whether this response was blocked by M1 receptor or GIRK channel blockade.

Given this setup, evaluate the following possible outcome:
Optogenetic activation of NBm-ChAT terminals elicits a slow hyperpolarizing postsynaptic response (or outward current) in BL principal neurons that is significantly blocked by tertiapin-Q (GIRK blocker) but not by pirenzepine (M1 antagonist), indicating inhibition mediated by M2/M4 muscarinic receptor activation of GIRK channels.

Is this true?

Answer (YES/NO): NO